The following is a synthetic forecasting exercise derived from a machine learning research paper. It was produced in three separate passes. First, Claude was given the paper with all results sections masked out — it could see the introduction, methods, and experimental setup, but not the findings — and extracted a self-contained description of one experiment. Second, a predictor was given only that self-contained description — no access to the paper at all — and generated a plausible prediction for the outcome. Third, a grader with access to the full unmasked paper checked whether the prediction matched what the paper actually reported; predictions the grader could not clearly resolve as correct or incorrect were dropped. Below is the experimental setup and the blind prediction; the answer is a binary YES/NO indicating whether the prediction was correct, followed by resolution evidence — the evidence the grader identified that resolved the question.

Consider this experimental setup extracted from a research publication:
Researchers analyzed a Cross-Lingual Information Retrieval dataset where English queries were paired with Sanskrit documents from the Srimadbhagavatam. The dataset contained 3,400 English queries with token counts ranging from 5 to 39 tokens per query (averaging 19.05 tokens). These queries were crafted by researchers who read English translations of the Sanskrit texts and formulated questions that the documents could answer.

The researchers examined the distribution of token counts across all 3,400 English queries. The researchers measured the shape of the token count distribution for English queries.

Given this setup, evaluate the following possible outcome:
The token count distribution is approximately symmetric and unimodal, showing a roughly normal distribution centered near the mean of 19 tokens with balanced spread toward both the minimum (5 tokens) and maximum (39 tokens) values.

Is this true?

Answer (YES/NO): YES